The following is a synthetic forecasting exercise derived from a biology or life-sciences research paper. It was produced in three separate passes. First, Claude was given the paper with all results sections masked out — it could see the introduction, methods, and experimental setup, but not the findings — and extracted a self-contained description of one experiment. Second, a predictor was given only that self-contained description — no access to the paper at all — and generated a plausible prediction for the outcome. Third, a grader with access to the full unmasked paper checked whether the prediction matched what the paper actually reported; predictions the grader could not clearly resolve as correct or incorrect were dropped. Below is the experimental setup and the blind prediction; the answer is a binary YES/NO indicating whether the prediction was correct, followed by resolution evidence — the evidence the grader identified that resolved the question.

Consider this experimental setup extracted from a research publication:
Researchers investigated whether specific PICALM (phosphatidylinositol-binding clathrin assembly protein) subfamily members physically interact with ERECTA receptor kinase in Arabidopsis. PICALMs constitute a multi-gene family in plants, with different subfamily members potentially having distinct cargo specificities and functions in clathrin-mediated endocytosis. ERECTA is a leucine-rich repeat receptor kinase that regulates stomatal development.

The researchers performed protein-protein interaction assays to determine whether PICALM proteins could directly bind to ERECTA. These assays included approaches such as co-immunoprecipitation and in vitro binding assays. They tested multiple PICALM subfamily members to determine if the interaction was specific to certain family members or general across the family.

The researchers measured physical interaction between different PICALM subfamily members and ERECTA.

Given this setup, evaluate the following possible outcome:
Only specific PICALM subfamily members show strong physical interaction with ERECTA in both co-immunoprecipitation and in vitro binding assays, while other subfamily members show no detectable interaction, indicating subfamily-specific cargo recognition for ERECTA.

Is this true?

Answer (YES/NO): NO